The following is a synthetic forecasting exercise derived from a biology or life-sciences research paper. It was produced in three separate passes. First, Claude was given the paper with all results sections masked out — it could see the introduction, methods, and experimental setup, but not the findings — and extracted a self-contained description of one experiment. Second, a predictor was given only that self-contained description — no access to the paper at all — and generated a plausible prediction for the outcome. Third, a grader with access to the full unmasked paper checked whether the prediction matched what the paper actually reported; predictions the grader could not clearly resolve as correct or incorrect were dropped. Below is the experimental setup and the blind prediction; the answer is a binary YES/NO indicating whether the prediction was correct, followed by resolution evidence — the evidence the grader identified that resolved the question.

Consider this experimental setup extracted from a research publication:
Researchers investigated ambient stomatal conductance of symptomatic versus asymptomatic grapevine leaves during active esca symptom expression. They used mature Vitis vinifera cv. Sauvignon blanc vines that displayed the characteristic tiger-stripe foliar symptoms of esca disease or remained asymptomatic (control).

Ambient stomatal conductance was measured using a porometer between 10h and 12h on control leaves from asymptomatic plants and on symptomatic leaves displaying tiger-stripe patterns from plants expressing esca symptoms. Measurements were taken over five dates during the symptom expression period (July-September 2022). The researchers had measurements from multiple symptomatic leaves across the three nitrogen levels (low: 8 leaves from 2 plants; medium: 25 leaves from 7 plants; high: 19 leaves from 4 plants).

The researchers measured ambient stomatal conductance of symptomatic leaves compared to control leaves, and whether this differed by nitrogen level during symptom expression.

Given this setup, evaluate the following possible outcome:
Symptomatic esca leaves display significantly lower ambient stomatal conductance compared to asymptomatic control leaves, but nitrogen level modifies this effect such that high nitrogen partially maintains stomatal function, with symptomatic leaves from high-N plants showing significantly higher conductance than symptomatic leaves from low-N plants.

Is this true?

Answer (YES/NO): NO